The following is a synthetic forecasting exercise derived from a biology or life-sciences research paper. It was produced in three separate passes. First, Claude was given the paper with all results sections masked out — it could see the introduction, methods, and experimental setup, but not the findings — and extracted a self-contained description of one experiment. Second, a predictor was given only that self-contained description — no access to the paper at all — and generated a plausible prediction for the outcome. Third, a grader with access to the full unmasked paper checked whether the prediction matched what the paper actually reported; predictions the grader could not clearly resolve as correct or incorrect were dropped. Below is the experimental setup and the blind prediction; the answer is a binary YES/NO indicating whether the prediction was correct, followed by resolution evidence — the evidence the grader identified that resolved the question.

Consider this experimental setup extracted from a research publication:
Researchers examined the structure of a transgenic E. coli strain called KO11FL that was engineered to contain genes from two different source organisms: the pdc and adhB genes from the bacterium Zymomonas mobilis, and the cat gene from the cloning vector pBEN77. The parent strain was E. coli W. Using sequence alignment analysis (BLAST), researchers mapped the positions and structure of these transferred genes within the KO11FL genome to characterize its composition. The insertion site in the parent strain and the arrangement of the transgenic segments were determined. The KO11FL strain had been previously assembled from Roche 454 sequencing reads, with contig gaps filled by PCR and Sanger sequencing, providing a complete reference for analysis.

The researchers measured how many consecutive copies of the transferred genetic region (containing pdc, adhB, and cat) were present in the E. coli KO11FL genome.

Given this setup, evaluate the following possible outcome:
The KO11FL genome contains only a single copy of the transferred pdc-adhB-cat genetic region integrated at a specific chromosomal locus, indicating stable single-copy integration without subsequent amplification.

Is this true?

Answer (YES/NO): NO